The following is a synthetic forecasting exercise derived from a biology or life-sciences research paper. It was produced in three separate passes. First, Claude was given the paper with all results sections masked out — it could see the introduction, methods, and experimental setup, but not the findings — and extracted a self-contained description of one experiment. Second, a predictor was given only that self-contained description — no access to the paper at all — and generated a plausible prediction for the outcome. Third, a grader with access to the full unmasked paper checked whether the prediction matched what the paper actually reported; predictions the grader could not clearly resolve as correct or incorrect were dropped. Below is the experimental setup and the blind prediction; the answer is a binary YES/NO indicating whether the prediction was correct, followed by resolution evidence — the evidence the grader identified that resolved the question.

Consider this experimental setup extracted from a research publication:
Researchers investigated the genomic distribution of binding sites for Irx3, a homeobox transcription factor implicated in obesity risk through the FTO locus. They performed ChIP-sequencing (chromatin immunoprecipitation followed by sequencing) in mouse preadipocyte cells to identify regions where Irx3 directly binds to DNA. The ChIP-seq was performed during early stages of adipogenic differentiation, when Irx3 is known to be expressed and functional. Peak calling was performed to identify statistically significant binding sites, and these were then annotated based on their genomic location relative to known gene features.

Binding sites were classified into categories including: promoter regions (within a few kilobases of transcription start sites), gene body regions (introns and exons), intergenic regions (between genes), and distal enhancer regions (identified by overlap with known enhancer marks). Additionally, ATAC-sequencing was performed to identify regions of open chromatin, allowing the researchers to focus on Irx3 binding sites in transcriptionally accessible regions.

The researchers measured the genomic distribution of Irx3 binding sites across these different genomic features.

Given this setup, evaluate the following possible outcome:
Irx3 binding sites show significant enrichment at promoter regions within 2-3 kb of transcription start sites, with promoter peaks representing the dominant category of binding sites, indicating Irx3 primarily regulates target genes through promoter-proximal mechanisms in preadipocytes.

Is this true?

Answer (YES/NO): YES